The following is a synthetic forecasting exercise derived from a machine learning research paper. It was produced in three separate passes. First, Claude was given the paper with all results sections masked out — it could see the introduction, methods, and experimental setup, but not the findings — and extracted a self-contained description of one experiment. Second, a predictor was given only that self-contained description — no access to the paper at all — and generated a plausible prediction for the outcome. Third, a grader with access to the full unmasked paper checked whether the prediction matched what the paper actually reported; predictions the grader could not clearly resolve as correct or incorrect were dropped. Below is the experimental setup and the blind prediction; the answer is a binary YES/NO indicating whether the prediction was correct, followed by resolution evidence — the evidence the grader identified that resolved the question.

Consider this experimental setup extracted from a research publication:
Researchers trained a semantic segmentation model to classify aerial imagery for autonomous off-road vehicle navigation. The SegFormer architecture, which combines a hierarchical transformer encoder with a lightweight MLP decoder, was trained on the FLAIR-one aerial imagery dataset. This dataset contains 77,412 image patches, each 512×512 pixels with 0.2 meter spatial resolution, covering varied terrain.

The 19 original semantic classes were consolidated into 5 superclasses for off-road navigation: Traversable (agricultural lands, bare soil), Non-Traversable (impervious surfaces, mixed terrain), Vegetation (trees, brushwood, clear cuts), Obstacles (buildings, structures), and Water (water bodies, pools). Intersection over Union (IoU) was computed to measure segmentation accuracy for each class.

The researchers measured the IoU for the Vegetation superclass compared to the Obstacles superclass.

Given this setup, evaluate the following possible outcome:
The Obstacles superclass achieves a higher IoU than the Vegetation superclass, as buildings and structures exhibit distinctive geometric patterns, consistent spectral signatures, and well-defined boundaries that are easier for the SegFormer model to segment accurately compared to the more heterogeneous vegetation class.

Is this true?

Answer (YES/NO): YES